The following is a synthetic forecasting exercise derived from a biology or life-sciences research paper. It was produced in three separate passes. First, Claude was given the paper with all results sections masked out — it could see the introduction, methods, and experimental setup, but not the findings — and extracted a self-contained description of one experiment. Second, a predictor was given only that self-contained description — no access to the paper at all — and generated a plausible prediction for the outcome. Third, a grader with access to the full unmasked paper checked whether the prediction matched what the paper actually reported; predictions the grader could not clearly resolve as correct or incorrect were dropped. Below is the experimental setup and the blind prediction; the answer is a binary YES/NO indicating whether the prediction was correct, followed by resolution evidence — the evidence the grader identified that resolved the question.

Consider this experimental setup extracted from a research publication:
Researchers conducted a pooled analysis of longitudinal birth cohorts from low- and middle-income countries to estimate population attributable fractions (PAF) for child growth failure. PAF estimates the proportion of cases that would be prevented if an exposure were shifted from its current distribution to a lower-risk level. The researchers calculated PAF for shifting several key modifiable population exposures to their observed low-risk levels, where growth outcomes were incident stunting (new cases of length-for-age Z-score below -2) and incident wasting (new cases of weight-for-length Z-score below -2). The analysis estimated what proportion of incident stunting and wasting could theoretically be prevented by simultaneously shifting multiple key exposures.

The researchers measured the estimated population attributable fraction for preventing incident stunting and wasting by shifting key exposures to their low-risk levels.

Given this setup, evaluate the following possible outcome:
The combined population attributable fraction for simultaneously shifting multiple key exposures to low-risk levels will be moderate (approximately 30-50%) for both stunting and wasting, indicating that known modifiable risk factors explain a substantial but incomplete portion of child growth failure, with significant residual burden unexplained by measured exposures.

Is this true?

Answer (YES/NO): NO